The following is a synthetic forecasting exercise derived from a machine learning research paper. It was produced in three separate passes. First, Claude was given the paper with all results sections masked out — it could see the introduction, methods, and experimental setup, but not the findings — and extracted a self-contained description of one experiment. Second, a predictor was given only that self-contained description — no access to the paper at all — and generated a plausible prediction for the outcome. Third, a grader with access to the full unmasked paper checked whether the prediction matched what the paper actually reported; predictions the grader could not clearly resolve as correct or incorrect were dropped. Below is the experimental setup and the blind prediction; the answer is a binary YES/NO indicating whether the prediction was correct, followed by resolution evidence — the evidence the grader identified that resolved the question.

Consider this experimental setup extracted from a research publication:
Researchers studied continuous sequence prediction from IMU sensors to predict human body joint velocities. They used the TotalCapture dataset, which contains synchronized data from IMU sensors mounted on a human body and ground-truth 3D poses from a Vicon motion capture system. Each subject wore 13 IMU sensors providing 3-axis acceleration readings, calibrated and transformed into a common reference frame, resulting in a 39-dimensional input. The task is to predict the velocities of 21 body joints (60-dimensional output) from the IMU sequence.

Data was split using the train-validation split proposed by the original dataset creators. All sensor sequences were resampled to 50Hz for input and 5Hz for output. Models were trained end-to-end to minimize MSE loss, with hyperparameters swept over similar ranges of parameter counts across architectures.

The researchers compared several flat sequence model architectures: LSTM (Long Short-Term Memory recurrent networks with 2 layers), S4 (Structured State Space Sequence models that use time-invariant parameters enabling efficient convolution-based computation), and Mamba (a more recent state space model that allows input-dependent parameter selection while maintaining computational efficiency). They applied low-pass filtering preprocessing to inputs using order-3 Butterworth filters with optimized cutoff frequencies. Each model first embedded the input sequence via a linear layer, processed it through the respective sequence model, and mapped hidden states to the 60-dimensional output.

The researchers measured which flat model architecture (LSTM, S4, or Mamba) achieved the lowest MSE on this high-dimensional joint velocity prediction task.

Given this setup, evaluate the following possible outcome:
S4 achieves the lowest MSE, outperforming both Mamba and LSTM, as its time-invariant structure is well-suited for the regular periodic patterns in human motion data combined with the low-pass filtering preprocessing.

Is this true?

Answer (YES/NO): NO